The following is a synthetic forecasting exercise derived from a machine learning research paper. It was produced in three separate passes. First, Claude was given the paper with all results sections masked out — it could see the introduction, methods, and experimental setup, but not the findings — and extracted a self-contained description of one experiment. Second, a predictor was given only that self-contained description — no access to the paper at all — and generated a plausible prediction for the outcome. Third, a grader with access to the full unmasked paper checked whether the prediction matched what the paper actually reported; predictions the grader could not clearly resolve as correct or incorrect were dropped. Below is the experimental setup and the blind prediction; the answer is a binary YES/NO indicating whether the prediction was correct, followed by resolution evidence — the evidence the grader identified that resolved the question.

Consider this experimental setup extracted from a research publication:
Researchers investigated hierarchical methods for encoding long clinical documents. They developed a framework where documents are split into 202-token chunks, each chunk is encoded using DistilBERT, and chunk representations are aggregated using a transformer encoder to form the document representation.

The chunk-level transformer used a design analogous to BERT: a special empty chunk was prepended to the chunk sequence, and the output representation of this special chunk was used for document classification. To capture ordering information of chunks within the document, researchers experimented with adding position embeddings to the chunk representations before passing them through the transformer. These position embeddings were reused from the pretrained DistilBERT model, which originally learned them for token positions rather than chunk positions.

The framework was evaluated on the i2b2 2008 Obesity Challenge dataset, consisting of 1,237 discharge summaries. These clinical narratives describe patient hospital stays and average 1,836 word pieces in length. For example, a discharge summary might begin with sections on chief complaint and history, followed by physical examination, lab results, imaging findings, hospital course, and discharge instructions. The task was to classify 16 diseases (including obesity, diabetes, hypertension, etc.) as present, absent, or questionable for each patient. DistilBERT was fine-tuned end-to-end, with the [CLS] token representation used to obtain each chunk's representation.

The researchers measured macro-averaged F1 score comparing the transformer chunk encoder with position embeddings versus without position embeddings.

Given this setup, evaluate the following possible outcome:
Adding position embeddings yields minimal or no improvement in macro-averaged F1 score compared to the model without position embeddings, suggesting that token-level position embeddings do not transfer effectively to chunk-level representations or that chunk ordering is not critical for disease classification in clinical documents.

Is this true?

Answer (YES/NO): NO